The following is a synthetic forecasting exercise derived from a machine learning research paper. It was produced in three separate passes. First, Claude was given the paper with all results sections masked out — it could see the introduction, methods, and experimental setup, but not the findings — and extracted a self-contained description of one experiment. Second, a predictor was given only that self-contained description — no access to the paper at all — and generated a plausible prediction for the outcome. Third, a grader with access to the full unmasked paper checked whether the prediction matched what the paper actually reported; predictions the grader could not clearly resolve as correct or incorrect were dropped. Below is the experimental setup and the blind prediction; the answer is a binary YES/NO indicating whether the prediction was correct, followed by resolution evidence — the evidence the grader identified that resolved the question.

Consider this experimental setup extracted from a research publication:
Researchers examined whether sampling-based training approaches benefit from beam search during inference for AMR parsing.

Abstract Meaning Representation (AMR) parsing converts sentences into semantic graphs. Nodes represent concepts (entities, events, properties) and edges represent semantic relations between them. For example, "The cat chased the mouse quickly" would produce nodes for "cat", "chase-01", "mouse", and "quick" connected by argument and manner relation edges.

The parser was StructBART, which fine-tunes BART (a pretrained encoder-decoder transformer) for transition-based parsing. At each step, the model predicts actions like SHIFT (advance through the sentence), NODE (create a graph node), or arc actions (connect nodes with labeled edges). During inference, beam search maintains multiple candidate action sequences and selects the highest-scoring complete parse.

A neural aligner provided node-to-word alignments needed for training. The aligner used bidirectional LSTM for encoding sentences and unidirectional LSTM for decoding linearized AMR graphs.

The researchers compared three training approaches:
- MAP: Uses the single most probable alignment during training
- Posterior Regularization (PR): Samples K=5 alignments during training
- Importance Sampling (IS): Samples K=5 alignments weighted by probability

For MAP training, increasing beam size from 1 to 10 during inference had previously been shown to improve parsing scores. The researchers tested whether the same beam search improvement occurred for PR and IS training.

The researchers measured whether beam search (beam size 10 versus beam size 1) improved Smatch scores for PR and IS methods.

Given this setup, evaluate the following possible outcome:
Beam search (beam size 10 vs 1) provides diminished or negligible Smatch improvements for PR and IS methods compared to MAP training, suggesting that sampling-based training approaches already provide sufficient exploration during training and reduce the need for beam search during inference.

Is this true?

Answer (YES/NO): YES